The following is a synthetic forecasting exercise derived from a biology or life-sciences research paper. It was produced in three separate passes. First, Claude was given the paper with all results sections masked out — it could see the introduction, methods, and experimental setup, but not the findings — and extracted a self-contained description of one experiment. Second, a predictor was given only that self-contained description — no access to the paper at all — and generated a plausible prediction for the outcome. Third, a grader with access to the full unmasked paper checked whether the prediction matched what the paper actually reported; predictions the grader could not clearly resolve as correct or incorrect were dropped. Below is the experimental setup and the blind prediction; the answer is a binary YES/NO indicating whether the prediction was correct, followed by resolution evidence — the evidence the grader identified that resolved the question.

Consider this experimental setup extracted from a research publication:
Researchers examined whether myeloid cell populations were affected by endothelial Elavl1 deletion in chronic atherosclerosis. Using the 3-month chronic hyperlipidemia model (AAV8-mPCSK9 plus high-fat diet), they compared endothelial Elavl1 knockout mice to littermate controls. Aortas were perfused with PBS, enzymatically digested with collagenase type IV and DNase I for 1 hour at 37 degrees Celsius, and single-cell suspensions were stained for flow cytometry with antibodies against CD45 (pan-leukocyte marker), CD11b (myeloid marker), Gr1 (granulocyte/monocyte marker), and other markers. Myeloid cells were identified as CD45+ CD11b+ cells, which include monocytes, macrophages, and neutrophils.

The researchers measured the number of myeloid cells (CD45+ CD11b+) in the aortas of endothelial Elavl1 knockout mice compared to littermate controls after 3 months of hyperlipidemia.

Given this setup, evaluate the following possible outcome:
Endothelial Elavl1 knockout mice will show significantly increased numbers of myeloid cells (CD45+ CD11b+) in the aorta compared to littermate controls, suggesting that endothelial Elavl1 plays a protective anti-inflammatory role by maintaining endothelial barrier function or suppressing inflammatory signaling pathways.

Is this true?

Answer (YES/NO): NO